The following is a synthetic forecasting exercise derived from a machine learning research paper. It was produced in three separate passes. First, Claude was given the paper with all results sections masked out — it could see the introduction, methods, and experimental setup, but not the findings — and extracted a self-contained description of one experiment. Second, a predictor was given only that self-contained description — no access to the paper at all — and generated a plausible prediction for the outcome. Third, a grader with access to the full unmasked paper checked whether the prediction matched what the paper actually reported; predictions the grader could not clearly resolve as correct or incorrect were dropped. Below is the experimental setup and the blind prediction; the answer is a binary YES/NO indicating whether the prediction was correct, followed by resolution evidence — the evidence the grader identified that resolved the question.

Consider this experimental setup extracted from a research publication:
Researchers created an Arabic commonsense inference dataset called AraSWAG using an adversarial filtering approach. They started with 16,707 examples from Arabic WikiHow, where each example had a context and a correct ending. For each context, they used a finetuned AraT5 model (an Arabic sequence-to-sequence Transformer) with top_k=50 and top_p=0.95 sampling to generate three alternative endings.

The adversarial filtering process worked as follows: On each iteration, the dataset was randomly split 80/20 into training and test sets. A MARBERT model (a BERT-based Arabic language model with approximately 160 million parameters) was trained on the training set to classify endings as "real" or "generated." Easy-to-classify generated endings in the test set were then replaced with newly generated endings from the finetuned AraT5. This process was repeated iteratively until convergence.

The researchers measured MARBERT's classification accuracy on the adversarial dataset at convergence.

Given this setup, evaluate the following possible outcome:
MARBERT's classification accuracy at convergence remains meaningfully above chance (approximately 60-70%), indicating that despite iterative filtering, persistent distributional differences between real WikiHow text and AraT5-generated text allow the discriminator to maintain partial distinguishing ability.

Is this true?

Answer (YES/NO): NO